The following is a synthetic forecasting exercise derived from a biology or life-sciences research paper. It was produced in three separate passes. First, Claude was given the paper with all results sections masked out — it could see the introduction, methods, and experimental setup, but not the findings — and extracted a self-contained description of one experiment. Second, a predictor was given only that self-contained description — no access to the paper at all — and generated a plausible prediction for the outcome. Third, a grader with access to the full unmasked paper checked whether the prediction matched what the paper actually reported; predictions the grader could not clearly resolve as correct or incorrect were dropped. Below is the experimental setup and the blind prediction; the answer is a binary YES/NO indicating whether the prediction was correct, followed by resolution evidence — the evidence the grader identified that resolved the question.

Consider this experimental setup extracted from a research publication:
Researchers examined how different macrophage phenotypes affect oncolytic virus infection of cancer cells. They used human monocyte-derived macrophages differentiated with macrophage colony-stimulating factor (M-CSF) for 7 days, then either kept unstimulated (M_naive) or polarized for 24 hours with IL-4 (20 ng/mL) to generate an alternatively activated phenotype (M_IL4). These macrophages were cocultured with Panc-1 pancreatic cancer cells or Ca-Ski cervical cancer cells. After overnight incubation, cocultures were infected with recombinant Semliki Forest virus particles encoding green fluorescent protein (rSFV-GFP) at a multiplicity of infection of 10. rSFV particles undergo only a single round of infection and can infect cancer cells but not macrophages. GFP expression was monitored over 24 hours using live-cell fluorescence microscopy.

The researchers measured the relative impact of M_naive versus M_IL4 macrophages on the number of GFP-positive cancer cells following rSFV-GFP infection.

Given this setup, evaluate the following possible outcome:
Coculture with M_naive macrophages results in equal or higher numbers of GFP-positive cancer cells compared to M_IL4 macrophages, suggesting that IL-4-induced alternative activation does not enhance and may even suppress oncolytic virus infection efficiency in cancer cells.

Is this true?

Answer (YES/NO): YES